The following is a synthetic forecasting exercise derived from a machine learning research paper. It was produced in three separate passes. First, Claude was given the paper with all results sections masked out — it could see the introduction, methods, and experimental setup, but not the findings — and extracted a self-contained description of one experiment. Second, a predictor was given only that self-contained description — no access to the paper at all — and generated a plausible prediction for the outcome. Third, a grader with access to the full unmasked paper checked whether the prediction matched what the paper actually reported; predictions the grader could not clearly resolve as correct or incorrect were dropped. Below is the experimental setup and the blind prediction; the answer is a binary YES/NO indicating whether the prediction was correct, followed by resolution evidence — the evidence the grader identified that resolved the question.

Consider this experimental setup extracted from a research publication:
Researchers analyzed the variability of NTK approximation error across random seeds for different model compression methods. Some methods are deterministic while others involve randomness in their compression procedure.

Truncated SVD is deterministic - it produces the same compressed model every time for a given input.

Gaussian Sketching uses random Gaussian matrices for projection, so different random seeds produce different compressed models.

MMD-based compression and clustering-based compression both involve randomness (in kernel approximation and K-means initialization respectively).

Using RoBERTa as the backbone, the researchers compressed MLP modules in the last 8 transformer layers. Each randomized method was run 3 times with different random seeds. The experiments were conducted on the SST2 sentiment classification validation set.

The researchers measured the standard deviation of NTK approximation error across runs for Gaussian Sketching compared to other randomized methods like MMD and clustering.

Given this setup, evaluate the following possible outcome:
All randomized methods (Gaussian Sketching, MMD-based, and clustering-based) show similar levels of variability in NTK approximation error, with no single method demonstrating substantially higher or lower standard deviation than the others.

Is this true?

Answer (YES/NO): NO